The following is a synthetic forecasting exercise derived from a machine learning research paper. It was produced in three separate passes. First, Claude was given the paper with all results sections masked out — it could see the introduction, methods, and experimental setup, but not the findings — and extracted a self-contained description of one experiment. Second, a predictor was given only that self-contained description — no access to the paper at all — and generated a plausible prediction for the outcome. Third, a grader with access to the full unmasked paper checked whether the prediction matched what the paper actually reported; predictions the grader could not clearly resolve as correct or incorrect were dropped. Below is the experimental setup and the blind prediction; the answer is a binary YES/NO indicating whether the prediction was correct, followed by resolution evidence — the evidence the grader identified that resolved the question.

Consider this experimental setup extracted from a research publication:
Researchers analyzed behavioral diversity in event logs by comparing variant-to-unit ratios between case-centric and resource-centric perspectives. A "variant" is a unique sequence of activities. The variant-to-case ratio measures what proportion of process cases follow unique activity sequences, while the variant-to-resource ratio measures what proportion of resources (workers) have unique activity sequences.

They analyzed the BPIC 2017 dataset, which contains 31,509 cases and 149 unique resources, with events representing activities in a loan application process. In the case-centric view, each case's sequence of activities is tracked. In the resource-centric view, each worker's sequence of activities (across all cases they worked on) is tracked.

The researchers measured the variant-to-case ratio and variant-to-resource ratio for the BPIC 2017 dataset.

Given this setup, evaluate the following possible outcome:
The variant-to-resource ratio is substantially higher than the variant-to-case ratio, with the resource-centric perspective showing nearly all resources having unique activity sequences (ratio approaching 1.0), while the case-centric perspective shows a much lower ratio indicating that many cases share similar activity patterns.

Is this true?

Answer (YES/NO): YES